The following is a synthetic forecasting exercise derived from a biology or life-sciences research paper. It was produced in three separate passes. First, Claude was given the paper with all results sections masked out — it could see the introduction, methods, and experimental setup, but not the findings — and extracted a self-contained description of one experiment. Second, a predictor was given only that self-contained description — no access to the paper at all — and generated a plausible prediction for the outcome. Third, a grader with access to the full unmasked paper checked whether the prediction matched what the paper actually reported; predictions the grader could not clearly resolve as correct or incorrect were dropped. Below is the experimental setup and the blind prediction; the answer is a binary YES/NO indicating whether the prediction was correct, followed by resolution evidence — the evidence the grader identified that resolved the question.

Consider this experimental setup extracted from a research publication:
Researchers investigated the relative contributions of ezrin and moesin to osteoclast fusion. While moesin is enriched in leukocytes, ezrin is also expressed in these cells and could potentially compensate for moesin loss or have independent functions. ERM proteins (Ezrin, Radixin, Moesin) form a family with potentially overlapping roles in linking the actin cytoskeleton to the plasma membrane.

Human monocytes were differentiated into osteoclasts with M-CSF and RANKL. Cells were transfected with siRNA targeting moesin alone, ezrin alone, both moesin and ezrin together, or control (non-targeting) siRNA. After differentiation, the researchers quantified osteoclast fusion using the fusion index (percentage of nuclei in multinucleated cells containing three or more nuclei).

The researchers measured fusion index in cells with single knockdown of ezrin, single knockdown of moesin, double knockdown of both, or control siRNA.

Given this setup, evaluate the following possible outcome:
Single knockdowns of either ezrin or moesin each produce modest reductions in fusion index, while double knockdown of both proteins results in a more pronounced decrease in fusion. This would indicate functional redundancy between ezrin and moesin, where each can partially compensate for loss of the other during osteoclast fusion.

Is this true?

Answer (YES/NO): NO